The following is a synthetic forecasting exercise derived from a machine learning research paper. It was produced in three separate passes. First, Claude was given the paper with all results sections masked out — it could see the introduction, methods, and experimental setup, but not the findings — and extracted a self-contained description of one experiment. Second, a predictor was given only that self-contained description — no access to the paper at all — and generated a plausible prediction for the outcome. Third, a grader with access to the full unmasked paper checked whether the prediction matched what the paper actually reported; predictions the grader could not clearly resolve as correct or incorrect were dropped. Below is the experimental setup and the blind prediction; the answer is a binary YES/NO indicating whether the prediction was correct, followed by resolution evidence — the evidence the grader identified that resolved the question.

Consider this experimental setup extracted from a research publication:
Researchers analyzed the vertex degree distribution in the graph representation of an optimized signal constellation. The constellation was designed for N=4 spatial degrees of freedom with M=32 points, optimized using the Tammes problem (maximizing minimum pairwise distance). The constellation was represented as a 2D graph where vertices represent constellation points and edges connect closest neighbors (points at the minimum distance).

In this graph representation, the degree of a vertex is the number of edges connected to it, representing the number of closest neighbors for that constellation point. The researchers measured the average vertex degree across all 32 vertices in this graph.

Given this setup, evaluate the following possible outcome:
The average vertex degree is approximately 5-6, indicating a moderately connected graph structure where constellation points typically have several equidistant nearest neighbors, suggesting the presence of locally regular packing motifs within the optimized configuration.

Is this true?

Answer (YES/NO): NO